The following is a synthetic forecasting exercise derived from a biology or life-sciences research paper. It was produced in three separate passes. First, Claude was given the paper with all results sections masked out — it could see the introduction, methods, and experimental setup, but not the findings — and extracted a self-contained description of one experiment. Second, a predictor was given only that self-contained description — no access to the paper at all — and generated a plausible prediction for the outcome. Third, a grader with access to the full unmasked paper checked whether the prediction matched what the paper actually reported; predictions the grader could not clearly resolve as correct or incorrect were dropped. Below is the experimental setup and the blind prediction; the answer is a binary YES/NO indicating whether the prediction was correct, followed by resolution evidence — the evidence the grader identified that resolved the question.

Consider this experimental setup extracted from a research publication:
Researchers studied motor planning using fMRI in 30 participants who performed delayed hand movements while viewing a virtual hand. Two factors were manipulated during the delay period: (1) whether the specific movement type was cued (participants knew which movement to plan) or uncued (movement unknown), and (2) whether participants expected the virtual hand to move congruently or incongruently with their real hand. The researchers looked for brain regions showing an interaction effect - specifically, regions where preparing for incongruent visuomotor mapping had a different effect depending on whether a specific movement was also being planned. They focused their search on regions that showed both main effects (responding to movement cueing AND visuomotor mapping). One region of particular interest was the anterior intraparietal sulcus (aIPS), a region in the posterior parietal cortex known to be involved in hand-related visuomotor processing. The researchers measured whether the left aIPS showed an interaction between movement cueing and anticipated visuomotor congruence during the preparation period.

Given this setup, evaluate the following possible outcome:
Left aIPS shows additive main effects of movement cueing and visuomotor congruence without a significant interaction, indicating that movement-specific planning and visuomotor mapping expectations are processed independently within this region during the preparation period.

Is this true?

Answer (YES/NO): NO